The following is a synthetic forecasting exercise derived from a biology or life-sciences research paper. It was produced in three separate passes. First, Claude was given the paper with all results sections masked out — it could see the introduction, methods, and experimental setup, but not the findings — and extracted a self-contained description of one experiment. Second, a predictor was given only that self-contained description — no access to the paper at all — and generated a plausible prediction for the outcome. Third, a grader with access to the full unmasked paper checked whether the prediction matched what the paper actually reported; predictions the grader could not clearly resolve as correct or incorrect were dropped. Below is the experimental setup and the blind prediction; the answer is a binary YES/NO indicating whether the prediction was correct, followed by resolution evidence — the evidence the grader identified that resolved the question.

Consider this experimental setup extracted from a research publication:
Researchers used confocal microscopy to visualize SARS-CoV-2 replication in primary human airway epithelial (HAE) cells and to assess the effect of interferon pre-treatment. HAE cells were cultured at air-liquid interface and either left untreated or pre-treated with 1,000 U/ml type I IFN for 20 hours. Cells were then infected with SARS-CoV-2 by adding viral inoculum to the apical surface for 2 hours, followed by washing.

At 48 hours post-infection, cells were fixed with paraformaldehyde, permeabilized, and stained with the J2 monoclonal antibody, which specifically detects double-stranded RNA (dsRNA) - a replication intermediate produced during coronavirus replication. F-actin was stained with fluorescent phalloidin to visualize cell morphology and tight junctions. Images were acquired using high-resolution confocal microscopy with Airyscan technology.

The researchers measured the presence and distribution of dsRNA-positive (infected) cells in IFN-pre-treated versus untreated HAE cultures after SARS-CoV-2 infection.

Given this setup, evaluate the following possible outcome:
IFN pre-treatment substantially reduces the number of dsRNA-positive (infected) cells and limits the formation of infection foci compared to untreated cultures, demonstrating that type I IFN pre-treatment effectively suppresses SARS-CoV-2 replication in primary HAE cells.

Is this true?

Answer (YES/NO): YES